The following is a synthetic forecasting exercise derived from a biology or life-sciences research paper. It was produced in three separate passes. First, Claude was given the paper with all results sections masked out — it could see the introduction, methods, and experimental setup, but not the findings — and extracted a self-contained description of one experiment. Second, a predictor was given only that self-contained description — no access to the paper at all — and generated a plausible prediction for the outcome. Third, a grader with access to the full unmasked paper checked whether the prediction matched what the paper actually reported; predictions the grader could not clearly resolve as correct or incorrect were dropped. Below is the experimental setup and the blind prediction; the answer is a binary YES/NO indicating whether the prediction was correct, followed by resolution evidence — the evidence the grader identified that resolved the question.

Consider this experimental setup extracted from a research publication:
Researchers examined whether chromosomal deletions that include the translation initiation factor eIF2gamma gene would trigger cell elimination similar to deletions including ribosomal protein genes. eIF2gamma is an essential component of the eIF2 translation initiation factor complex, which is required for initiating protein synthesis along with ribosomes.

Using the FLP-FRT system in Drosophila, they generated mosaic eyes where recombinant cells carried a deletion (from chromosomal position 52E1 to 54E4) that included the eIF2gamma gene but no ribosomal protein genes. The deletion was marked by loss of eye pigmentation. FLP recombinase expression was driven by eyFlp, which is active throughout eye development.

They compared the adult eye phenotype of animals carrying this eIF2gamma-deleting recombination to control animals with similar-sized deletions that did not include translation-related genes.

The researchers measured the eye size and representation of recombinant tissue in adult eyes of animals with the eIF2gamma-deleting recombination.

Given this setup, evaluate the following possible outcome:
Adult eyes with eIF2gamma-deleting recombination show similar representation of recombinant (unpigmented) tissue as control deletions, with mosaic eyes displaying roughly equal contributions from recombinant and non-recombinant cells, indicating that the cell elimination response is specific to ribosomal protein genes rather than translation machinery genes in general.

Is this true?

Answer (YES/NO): NO